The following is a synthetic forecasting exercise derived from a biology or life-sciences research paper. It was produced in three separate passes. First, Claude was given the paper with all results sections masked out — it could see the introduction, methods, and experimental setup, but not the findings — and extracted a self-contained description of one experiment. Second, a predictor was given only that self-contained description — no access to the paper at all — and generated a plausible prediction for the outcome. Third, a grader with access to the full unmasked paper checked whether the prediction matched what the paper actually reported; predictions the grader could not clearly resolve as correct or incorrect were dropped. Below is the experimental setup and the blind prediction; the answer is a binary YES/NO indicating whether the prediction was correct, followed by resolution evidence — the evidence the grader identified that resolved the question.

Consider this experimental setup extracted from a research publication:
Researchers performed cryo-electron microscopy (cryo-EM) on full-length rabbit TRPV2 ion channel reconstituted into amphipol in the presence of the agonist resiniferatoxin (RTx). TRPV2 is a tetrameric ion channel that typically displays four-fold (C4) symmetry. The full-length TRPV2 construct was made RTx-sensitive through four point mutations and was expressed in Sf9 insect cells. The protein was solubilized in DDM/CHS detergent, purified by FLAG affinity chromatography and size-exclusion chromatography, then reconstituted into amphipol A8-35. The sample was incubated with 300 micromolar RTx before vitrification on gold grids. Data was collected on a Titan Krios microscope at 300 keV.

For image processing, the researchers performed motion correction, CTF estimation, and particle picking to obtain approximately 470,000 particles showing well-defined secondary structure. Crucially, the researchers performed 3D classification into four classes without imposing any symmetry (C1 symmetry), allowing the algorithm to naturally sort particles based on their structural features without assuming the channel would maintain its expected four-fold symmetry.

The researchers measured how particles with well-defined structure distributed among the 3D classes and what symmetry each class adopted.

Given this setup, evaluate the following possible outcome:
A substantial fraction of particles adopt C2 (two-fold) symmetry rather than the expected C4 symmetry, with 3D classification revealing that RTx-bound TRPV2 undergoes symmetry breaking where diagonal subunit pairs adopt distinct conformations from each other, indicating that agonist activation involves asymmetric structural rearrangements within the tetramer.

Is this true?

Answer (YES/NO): YES